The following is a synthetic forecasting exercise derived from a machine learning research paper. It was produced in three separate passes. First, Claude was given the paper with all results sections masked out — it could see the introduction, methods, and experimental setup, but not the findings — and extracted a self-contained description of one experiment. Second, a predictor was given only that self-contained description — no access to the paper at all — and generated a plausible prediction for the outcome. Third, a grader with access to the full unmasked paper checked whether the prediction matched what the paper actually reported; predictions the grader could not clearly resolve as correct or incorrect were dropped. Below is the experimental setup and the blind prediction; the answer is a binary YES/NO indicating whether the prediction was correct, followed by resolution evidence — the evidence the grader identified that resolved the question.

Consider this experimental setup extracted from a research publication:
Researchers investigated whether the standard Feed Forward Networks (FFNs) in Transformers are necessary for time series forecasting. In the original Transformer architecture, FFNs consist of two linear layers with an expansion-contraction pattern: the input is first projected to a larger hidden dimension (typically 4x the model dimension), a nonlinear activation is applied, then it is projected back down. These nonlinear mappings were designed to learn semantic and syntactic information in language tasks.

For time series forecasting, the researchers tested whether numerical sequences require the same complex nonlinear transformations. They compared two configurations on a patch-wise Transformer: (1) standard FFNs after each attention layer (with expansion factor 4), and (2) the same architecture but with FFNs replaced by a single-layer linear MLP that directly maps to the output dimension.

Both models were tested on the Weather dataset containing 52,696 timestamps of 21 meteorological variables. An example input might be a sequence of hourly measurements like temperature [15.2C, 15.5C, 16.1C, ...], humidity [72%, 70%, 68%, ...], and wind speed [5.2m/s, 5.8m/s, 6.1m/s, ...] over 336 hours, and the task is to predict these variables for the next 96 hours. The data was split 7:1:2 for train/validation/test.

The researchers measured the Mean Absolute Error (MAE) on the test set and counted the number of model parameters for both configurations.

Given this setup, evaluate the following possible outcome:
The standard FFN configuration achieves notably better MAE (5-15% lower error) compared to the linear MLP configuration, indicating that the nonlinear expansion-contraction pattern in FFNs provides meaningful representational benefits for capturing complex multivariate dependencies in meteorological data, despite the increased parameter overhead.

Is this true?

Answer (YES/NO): NO